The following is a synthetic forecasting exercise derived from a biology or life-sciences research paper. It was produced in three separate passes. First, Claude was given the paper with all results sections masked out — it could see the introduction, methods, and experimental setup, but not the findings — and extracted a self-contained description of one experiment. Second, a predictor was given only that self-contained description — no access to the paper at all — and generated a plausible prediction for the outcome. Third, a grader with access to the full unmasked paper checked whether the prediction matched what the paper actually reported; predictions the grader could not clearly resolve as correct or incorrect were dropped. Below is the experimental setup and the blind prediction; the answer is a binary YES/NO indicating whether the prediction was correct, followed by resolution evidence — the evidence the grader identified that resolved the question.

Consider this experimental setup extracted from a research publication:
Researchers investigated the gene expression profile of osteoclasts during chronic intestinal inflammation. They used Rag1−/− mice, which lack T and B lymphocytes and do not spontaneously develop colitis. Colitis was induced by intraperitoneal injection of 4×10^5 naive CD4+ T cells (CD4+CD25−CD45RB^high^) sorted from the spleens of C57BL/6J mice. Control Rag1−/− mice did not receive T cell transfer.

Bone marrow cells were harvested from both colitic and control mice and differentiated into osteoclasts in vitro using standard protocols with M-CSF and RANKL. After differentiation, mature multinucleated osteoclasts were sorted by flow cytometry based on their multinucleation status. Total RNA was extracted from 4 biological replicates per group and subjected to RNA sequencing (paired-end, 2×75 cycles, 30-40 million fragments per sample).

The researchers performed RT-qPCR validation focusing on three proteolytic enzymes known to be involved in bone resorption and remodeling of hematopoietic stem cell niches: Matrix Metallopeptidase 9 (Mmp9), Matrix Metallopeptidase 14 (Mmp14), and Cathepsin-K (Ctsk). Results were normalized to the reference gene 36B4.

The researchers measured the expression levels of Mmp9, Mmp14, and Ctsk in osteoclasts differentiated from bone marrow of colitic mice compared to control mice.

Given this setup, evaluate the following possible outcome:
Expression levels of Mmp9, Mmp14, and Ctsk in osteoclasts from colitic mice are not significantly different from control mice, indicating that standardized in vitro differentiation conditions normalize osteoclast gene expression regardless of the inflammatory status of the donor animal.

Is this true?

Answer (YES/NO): NO